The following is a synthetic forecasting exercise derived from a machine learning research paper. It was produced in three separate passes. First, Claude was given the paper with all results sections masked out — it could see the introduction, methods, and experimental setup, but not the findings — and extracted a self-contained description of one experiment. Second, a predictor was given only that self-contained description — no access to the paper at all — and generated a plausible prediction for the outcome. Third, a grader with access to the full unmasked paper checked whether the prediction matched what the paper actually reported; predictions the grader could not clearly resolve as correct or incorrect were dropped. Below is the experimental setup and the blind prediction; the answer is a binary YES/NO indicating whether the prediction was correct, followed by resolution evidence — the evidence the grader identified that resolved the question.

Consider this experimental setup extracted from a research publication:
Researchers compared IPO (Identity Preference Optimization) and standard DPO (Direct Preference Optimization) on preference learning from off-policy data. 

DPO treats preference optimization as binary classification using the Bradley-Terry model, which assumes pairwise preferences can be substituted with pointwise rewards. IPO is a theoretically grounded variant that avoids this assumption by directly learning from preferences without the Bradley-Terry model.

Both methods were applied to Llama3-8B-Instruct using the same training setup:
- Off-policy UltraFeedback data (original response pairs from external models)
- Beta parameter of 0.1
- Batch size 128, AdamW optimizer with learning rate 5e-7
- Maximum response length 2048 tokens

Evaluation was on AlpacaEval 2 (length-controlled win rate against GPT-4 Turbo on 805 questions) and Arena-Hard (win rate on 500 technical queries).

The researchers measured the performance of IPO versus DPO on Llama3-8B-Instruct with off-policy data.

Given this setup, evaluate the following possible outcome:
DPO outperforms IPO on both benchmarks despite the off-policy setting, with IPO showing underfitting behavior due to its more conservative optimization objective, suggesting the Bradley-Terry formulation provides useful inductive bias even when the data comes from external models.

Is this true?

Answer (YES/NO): NO